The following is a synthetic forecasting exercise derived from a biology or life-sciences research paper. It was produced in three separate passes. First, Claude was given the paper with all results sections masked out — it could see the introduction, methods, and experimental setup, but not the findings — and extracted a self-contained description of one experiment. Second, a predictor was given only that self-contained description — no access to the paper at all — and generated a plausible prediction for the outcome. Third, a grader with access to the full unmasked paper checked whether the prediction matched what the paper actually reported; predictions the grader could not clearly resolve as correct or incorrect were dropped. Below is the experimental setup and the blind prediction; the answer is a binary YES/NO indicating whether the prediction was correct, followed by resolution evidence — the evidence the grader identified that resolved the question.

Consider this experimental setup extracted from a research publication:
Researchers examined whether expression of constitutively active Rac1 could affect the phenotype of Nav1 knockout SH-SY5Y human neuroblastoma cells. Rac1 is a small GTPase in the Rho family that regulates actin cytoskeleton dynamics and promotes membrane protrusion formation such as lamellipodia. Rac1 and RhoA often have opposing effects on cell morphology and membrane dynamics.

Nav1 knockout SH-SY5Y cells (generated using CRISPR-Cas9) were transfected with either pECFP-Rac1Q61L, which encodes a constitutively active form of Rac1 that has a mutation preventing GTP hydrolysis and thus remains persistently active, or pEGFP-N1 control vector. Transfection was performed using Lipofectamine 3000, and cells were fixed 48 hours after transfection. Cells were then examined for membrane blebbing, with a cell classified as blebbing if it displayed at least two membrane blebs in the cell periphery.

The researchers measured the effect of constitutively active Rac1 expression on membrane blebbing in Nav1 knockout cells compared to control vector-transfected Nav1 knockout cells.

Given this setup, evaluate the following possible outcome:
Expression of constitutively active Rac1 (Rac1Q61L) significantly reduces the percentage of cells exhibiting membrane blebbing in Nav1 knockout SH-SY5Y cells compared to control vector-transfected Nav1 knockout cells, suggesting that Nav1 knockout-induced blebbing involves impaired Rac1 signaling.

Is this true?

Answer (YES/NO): YES